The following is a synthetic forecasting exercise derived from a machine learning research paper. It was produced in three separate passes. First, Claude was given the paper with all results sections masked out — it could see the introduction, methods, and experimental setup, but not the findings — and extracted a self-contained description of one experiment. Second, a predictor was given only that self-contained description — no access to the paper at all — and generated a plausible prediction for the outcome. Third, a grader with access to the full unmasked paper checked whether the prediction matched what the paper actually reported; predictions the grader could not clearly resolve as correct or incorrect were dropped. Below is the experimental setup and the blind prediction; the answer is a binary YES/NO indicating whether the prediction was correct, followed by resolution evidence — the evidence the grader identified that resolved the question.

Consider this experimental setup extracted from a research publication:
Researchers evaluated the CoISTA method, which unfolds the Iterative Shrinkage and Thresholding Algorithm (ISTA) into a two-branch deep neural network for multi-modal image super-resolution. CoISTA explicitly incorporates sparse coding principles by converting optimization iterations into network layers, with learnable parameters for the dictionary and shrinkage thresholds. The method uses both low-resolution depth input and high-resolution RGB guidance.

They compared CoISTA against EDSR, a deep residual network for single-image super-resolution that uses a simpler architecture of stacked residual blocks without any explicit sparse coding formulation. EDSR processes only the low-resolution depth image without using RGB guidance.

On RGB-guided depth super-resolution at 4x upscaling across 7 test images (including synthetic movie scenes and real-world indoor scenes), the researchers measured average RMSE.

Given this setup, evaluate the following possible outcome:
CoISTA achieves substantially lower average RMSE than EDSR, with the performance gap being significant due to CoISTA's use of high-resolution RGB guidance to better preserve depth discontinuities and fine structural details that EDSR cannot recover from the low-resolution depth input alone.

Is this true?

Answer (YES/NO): NO